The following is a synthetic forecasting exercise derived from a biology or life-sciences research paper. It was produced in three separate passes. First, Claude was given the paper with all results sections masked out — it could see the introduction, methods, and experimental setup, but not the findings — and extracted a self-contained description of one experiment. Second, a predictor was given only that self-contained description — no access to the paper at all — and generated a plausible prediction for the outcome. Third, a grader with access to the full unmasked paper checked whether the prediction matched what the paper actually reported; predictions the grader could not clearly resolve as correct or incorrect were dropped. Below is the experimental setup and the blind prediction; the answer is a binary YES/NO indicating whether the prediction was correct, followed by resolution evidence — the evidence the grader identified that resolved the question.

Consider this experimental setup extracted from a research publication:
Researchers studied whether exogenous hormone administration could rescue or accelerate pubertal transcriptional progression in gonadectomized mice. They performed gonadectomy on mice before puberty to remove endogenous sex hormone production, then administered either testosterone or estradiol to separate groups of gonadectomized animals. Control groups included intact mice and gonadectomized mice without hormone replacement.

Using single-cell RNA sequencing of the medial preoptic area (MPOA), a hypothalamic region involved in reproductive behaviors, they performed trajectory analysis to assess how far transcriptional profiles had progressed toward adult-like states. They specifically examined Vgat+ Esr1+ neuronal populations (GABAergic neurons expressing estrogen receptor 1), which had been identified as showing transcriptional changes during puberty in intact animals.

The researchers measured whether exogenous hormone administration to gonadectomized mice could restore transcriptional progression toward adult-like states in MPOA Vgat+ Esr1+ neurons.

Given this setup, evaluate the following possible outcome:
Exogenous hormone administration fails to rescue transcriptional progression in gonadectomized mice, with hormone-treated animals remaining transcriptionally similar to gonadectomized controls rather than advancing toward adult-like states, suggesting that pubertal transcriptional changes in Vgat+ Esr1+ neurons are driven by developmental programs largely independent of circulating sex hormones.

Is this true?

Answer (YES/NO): NO